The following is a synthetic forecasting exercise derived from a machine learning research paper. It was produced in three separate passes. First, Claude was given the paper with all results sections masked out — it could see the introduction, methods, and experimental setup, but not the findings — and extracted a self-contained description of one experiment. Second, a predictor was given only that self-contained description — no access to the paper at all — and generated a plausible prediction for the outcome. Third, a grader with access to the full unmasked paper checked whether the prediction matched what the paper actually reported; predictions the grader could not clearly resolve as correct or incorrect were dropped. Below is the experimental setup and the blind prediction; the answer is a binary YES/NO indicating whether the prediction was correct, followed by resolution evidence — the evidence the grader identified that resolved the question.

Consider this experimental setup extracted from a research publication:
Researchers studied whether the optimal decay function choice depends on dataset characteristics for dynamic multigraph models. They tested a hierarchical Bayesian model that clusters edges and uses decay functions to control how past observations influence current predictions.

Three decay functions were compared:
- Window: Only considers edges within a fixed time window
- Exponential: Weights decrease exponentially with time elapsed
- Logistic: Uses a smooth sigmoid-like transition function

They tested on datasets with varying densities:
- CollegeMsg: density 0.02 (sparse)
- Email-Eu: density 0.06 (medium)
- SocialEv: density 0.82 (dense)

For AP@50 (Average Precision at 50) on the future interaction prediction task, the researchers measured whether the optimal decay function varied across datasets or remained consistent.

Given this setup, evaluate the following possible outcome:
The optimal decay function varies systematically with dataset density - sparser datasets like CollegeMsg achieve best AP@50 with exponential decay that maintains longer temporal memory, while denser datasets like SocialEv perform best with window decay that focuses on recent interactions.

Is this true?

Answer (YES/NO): NO